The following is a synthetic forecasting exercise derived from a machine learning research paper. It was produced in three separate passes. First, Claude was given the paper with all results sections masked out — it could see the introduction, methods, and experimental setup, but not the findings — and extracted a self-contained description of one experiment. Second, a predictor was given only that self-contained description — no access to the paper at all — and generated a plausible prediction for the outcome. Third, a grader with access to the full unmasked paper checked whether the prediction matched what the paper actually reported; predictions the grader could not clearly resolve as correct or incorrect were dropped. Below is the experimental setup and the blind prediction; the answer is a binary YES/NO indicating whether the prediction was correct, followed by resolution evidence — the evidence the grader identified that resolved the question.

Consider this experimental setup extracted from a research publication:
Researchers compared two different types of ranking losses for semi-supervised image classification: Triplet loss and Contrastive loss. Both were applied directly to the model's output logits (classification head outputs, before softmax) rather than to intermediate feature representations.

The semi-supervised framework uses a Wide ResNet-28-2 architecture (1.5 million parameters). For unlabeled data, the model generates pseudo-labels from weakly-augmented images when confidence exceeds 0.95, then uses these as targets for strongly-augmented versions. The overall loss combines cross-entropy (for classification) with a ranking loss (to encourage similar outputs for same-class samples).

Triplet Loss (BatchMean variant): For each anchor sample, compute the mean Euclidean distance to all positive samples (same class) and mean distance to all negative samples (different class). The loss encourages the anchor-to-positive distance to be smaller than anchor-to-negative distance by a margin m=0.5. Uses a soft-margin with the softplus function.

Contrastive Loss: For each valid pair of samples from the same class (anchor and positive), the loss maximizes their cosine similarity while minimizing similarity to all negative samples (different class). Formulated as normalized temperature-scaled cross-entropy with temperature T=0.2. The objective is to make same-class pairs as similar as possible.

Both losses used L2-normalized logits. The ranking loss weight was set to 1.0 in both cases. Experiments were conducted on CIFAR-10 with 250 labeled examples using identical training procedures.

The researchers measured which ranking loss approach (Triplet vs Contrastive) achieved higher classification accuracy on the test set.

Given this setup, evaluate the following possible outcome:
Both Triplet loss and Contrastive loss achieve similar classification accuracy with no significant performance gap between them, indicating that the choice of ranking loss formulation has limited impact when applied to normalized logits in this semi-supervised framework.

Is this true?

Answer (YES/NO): NO